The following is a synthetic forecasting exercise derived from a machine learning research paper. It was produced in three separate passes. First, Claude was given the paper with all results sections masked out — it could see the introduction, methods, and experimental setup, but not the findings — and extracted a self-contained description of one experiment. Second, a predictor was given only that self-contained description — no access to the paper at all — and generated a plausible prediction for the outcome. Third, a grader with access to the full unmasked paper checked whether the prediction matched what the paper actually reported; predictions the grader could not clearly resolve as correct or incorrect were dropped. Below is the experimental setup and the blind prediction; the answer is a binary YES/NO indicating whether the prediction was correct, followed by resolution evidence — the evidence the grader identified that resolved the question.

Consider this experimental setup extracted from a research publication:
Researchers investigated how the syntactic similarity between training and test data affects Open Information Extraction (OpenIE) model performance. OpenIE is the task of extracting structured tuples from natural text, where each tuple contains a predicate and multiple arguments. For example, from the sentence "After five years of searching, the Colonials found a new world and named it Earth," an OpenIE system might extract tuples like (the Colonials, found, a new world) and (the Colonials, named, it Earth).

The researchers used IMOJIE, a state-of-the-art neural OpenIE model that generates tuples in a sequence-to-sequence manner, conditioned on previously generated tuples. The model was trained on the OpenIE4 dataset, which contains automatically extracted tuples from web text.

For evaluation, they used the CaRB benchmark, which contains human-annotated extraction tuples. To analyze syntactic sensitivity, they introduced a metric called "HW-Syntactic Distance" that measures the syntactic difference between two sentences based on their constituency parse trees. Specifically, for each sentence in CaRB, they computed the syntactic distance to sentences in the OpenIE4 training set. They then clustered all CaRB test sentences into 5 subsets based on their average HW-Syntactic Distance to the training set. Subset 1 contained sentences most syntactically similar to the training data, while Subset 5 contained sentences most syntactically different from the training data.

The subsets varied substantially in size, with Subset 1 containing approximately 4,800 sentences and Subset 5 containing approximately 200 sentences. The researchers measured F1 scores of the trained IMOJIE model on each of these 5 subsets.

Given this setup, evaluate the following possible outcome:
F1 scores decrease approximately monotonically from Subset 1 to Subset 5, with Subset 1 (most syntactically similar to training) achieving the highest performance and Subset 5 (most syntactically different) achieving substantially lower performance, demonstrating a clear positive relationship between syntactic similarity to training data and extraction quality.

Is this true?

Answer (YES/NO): YES